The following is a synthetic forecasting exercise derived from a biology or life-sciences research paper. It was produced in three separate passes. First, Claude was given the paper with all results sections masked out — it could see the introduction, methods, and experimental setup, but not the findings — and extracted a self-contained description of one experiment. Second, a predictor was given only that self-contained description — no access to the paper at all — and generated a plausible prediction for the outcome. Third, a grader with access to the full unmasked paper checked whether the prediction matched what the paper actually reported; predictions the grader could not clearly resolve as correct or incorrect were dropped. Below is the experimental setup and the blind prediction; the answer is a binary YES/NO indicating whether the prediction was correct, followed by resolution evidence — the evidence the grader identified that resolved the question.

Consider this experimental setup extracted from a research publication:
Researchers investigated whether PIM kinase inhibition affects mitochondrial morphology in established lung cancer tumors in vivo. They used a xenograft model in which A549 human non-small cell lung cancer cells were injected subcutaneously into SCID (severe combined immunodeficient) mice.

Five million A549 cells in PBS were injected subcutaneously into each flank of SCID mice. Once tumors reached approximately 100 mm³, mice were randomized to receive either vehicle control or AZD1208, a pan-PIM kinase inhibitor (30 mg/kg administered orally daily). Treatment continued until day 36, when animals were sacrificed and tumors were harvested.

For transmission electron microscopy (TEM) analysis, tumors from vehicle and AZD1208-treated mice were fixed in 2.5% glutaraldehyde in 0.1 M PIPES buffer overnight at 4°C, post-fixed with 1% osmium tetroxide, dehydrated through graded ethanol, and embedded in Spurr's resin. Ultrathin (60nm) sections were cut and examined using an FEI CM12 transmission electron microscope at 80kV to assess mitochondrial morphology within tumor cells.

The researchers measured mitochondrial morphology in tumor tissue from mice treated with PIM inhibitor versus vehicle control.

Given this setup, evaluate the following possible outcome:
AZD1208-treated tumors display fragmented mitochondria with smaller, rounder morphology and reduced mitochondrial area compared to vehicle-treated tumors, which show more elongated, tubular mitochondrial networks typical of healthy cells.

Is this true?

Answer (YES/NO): YES